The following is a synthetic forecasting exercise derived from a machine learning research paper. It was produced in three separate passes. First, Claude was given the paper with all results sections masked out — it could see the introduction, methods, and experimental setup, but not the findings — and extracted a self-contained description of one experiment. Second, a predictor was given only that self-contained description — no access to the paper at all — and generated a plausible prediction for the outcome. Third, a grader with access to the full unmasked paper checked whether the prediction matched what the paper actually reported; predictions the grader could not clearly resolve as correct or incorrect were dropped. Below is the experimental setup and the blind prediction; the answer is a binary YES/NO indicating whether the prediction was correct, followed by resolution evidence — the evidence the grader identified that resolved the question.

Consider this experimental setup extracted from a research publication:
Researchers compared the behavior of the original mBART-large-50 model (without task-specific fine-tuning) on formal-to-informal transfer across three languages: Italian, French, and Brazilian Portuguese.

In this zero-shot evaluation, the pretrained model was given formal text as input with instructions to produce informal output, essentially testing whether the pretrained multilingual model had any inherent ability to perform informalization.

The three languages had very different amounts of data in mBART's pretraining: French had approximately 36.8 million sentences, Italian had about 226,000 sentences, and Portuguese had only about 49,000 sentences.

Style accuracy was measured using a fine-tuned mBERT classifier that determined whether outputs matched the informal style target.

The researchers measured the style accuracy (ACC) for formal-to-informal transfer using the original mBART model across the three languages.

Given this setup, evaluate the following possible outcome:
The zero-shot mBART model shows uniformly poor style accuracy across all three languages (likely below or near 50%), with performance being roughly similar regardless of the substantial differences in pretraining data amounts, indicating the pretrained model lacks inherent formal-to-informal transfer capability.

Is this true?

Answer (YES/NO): NO